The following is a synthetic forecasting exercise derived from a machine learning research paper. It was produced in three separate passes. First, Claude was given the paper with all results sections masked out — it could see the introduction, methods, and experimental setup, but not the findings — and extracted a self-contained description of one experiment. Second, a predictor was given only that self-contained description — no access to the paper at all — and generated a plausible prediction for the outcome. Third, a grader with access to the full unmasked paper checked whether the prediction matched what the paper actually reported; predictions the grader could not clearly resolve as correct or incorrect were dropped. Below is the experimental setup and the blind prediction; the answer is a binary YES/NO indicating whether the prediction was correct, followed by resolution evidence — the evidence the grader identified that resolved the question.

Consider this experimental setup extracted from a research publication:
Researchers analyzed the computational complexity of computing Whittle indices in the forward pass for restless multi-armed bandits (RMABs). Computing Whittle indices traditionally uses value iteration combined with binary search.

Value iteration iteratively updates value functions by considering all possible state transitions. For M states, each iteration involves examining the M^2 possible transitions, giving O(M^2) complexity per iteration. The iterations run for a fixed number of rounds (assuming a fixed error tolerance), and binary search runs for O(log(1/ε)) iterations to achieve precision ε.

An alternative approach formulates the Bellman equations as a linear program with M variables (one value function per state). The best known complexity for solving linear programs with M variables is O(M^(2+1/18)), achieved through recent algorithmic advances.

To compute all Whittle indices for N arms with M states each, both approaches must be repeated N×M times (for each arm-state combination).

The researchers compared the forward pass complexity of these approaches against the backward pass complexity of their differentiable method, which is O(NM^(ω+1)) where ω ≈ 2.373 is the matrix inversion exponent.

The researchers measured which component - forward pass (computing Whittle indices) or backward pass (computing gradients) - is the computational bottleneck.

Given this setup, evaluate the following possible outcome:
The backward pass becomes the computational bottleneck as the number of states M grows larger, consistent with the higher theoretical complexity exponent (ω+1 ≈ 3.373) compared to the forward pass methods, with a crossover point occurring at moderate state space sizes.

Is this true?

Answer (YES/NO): NO